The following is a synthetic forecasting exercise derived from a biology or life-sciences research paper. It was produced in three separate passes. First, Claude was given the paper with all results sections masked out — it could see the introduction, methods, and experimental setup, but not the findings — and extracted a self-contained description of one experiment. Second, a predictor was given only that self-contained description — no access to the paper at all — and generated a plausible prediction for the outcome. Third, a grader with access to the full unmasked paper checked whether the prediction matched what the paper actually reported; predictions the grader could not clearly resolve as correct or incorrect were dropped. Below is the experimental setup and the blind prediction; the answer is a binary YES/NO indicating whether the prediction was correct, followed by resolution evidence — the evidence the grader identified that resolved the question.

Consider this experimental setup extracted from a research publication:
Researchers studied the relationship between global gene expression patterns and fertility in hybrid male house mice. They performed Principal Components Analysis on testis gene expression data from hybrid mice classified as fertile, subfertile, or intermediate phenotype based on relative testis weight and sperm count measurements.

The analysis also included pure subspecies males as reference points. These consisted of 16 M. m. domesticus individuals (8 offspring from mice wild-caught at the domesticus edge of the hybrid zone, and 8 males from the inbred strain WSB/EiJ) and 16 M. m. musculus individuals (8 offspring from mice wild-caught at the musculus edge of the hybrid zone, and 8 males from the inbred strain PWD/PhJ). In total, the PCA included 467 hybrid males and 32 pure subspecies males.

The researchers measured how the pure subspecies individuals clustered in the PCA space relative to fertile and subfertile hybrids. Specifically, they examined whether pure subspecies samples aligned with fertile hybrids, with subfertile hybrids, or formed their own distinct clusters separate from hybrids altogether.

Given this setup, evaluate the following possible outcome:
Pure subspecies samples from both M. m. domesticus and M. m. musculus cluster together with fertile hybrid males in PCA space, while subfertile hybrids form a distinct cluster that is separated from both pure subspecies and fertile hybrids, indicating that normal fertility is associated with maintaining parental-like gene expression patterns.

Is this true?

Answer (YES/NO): NO